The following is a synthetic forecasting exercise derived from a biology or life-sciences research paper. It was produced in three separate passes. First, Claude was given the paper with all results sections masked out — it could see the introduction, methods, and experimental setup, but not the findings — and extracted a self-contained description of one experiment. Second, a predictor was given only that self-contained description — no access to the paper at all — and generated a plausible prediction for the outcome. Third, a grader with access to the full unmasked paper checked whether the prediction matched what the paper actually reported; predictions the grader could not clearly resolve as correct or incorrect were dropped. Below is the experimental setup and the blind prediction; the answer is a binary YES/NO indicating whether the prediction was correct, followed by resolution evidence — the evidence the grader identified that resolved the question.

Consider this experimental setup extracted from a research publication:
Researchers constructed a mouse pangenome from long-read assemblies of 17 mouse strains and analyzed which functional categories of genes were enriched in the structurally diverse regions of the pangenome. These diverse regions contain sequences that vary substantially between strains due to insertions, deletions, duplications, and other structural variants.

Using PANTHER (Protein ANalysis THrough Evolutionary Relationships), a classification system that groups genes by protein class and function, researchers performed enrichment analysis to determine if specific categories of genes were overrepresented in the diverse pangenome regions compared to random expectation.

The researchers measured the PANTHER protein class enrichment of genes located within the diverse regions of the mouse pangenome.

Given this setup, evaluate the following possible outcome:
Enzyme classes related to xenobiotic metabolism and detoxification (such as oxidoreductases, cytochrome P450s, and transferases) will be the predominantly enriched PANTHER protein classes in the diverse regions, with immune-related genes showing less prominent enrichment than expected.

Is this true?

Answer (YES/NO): NO